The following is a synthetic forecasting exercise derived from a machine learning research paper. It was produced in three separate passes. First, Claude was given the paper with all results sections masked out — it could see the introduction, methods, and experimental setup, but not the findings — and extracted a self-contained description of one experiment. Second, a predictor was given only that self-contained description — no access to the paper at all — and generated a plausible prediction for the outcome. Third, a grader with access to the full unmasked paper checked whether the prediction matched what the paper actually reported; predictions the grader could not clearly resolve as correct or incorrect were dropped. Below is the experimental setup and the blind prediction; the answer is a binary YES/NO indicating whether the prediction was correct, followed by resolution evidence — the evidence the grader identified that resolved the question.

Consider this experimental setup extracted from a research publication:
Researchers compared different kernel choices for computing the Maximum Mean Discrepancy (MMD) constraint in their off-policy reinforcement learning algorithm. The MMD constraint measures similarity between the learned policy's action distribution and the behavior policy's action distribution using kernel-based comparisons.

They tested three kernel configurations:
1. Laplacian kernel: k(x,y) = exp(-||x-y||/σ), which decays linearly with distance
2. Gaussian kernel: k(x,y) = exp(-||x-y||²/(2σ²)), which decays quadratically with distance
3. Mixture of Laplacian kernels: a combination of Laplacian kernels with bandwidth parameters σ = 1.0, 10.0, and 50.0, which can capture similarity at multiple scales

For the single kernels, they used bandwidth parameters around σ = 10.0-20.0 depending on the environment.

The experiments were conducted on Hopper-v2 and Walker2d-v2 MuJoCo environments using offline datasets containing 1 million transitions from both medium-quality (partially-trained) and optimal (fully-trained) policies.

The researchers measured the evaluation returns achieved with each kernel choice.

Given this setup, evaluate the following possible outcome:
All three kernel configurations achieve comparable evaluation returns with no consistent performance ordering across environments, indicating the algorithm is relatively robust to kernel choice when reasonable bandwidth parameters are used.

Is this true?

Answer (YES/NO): NO